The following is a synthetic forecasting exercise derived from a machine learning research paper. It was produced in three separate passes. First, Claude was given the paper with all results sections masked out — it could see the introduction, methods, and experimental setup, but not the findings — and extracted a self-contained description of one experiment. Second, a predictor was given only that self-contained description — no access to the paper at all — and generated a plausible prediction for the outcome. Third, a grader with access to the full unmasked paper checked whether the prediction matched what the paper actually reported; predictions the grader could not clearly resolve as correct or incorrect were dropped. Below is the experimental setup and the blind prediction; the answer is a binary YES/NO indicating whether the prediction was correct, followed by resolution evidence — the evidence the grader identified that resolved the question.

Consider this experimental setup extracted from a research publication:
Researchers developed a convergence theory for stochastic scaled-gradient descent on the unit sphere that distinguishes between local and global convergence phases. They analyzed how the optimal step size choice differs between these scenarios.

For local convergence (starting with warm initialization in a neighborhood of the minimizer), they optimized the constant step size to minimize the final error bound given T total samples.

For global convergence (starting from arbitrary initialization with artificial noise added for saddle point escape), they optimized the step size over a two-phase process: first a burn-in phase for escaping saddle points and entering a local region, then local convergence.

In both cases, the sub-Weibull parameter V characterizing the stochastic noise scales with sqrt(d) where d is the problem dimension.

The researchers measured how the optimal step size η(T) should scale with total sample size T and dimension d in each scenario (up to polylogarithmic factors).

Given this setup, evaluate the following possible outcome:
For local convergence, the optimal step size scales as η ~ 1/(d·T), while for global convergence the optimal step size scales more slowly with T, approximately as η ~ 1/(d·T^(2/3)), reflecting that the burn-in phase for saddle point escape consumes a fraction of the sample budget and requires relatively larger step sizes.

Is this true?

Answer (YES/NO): NO